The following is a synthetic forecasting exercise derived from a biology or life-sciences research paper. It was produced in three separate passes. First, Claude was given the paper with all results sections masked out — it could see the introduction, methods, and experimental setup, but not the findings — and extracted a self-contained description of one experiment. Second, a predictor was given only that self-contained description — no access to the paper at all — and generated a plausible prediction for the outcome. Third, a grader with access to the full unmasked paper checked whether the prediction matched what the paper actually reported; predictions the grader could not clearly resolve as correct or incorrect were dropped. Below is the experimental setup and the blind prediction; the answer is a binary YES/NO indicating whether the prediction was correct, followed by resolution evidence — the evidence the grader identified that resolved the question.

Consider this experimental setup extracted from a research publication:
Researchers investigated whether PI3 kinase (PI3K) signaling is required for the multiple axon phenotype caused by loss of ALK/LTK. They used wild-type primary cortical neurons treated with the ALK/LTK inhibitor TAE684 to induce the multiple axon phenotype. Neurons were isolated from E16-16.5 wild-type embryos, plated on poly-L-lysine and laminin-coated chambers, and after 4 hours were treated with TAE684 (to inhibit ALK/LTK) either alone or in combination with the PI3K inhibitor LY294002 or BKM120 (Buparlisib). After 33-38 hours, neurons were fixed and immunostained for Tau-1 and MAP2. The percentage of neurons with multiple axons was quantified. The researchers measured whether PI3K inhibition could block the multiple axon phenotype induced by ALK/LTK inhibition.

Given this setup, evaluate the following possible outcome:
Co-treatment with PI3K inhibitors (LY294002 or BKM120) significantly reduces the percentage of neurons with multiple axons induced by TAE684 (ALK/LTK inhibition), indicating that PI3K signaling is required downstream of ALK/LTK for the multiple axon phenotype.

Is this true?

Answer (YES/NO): YES